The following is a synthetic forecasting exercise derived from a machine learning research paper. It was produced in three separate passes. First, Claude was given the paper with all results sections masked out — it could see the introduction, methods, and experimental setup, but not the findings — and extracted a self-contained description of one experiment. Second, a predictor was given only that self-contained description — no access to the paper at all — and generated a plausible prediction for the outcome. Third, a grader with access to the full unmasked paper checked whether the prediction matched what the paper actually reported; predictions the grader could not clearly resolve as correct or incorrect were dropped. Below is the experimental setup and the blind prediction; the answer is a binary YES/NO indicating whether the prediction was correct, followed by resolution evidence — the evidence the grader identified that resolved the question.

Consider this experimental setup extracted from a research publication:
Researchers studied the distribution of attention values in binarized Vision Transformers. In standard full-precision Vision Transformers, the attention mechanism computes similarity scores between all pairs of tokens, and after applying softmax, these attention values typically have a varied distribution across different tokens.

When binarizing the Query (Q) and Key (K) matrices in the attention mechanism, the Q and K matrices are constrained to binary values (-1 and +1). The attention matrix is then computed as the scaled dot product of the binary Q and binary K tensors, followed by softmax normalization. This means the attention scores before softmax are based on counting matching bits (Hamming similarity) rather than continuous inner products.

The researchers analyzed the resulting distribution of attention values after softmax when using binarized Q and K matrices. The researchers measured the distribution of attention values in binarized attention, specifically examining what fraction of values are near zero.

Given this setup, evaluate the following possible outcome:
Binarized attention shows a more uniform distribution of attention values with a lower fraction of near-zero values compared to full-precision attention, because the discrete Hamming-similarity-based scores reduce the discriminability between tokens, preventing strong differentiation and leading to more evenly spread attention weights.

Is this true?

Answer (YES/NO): NO